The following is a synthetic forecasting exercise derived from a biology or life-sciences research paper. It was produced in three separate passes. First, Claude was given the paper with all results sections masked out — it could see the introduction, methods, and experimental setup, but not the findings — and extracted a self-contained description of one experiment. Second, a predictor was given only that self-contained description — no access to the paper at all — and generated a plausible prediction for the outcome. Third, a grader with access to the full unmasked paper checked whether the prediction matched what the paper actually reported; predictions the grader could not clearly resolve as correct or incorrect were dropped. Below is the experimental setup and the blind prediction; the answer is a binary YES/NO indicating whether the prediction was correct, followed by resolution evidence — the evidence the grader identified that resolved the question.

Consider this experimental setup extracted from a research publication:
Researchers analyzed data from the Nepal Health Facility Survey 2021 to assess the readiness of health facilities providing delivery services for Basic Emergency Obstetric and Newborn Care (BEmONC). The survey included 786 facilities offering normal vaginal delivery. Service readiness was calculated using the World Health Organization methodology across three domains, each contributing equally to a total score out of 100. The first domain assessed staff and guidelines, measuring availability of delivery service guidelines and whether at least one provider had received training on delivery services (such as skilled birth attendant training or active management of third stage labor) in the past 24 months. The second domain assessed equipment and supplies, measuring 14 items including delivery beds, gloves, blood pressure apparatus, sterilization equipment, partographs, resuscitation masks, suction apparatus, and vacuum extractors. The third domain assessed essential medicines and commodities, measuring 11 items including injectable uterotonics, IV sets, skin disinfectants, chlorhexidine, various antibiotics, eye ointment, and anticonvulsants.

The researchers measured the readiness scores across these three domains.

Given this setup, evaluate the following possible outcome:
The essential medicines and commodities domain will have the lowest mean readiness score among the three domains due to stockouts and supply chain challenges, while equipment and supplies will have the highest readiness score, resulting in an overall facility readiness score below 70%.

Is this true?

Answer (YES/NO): NO